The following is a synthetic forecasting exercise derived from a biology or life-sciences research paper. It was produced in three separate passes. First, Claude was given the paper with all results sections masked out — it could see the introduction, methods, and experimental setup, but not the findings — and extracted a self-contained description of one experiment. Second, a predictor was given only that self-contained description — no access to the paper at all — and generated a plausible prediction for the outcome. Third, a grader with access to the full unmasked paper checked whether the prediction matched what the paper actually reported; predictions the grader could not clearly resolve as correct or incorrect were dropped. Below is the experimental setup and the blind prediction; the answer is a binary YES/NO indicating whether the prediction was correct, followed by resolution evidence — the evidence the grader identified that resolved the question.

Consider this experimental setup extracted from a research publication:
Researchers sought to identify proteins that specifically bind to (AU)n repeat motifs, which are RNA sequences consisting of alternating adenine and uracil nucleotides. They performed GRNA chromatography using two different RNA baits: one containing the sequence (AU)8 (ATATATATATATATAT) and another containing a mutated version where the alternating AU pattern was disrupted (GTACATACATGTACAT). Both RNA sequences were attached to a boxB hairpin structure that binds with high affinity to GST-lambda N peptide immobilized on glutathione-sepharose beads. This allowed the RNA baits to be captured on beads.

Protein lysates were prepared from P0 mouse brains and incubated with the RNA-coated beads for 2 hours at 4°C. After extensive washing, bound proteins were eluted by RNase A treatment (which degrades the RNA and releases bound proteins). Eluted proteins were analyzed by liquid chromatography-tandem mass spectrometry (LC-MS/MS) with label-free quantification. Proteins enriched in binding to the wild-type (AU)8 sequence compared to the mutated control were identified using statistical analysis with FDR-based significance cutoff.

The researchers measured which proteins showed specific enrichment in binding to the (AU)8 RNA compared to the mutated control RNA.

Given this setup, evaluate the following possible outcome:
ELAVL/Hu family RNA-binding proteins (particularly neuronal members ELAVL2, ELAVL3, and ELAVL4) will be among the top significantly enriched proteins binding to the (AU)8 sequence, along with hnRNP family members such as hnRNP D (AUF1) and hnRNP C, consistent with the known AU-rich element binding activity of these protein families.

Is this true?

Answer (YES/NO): NO